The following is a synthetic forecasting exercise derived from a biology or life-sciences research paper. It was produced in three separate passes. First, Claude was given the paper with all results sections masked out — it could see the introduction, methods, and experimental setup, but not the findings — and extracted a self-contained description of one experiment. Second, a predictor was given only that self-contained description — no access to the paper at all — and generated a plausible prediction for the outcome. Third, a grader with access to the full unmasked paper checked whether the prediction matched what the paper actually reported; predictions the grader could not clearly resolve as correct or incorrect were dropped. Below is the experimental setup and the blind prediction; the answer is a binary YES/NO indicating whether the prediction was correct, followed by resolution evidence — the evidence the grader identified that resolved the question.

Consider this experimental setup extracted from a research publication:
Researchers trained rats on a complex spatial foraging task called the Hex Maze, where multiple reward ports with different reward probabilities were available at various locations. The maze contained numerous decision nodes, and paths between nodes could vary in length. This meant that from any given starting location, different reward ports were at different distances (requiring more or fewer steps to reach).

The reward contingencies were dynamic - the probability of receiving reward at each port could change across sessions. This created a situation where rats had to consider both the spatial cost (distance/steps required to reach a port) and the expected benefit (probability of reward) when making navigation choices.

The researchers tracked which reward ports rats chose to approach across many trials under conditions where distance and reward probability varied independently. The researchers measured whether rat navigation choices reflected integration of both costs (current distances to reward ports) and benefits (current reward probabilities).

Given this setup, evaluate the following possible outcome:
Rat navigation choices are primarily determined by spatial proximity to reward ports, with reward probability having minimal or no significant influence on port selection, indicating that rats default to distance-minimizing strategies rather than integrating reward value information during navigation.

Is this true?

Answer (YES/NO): NO